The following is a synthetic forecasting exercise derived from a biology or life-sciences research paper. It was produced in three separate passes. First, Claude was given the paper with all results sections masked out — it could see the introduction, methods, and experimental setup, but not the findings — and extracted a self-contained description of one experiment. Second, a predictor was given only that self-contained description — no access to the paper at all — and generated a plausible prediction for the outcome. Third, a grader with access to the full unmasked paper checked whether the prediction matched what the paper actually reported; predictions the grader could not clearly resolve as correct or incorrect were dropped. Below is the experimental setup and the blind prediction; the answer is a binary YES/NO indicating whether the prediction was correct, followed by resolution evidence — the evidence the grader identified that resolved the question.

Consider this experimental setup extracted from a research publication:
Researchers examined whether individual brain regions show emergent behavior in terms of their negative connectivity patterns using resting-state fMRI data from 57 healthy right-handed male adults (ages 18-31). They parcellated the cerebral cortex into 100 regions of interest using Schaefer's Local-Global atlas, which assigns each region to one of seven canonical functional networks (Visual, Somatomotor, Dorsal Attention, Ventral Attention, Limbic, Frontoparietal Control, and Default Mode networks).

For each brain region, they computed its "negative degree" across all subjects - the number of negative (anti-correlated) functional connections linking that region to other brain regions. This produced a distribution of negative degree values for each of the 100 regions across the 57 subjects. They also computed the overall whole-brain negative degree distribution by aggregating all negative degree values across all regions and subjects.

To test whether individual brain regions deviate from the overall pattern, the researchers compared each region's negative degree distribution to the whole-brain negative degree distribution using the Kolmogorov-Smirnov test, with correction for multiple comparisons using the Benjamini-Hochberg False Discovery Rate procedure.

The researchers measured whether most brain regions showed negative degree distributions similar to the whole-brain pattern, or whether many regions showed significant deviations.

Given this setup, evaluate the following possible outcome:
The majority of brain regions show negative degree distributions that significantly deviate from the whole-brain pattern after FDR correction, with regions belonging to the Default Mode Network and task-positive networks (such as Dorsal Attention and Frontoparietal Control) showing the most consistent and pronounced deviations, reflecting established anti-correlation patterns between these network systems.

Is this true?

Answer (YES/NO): NO